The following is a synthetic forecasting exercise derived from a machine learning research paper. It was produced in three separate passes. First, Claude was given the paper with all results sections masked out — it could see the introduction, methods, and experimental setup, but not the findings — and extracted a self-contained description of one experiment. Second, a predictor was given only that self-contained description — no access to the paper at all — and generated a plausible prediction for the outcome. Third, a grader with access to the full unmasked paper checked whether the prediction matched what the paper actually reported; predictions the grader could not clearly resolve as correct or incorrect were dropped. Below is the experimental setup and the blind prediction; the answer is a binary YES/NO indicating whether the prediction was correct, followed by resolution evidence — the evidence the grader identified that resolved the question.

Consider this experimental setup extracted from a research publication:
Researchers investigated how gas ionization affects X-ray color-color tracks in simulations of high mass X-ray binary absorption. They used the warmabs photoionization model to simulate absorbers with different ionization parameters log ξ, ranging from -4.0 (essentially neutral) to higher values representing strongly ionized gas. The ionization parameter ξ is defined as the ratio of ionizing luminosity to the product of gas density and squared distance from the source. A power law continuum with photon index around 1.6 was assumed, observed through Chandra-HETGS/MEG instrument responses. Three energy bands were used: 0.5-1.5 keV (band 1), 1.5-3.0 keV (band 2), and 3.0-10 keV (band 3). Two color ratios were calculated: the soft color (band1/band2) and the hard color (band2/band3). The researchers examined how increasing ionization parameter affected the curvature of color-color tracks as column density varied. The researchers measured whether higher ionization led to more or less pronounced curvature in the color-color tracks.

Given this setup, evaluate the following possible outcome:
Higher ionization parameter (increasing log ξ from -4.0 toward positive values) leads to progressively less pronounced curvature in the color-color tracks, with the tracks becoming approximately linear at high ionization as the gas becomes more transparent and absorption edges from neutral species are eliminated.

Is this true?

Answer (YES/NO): YES